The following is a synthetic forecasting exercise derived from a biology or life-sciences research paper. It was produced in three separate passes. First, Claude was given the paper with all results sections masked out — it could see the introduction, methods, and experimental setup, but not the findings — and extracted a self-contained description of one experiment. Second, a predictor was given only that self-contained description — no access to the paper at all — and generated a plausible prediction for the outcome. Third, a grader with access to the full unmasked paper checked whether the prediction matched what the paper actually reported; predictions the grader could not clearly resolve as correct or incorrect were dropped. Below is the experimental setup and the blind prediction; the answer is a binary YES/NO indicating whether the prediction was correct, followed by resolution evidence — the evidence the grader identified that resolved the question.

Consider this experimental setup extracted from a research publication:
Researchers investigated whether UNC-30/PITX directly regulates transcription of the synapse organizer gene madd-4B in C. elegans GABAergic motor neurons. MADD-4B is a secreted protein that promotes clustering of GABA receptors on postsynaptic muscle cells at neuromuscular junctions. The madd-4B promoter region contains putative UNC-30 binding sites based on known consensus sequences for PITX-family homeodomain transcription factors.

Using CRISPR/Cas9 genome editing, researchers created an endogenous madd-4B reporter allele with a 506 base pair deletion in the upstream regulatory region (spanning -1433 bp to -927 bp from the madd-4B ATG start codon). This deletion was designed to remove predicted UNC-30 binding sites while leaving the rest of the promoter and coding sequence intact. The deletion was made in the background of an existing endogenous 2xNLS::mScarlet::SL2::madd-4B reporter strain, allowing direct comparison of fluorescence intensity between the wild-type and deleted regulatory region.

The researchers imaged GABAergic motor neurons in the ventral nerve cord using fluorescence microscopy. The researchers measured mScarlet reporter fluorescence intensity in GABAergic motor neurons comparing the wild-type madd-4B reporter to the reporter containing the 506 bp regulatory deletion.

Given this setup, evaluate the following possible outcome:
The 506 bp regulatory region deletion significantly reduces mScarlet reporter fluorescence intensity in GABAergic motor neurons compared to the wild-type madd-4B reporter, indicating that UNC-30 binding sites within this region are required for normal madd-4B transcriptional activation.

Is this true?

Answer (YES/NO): YES